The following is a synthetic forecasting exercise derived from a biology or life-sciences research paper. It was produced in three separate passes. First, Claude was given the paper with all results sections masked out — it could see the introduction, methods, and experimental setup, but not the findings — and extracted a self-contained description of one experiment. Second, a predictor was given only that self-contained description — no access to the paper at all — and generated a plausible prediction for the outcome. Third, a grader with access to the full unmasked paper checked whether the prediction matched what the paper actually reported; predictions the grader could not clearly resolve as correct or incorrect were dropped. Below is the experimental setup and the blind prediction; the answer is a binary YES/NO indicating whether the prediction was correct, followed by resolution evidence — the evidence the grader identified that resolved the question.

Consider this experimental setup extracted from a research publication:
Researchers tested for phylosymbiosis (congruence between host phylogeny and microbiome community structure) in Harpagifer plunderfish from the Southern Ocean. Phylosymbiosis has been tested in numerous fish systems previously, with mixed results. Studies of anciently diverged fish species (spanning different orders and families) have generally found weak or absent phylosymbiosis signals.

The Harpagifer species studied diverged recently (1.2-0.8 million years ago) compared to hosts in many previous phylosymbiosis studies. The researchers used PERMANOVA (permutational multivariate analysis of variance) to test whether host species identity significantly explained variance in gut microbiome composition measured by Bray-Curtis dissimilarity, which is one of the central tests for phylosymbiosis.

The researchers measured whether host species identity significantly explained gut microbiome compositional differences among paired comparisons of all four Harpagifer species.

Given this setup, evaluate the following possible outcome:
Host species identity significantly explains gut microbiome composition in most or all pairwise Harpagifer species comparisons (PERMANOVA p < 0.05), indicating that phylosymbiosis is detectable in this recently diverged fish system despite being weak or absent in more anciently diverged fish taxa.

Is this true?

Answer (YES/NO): YES